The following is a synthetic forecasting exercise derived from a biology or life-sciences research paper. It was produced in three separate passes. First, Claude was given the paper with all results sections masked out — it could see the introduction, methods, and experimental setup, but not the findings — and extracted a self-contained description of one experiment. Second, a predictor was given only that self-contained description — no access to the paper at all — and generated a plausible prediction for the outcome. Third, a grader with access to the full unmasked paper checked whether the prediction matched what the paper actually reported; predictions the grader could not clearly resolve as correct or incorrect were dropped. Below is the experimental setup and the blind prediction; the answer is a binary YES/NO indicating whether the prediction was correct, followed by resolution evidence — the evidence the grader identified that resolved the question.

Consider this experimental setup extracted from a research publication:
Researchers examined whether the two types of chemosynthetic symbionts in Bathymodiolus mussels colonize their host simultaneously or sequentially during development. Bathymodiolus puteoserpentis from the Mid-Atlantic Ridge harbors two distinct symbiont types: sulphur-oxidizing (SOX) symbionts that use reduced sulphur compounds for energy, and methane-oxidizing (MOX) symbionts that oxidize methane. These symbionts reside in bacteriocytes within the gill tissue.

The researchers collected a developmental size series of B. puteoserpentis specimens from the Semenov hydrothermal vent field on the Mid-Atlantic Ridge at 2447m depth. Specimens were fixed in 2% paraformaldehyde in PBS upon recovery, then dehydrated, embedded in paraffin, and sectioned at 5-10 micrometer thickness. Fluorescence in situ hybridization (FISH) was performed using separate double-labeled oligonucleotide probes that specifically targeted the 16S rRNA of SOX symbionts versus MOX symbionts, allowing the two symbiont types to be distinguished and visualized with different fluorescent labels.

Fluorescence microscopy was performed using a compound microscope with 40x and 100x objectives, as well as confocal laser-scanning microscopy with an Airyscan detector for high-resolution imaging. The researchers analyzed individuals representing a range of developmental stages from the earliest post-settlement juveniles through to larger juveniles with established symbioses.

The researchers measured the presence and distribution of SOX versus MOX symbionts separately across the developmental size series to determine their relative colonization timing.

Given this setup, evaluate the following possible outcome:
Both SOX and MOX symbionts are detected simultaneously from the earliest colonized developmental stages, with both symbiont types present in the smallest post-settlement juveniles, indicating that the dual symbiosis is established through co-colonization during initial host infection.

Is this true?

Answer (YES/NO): NO